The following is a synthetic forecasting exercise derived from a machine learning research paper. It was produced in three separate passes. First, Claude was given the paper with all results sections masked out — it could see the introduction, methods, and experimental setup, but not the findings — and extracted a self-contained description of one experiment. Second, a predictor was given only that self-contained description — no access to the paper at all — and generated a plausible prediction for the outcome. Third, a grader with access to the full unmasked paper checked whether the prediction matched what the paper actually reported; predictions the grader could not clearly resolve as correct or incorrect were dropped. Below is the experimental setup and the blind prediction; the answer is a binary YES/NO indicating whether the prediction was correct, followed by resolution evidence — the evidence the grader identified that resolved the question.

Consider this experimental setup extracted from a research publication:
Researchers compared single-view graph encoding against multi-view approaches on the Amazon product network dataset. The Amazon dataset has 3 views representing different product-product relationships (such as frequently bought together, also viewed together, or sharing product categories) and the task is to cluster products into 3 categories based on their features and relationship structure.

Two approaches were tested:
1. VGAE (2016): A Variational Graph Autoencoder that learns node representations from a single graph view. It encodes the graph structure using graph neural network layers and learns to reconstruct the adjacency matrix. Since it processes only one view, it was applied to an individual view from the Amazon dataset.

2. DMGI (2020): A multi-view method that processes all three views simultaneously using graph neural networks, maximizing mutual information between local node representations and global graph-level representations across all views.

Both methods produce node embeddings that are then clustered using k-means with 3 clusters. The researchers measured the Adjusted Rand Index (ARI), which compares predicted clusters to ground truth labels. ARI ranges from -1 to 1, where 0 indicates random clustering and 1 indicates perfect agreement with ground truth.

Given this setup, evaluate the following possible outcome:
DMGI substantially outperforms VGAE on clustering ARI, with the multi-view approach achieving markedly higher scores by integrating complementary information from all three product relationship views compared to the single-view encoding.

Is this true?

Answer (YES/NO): YES